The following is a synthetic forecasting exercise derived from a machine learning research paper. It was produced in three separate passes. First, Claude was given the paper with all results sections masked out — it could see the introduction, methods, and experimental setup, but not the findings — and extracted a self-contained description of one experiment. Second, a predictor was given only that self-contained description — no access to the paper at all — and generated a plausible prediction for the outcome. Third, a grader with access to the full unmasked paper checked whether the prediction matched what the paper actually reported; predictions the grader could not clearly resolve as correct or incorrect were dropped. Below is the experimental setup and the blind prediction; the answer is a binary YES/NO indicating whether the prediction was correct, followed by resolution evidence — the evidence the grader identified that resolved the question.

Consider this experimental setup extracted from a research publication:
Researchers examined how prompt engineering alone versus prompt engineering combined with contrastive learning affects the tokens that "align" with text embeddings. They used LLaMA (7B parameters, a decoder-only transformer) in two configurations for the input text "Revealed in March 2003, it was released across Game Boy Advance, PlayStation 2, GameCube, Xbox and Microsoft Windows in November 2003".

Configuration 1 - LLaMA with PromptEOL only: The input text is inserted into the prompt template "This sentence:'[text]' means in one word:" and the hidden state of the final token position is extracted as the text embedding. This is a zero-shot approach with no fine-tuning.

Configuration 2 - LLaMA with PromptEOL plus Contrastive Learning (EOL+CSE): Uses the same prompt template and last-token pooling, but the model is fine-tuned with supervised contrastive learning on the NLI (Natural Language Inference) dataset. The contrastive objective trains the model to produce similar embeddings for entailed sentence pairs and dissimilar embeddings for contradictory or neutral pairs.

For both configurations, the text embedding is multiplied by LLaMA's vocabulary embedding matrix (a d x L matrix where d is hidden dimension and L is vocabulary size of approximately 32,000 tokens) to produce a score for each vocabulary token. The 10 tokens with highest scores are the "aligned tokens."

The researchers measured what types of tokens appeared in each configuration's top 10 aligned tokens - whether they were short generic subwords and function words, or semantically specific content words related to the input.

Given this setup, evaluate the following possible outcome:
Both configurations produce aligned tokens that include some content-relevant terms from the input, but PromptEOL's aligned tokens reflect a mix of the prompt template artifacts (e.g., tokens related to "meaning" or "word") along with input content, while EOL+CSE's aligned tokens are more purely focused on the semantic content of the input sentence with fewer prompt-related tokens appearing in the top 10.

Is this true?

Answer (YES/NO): NO